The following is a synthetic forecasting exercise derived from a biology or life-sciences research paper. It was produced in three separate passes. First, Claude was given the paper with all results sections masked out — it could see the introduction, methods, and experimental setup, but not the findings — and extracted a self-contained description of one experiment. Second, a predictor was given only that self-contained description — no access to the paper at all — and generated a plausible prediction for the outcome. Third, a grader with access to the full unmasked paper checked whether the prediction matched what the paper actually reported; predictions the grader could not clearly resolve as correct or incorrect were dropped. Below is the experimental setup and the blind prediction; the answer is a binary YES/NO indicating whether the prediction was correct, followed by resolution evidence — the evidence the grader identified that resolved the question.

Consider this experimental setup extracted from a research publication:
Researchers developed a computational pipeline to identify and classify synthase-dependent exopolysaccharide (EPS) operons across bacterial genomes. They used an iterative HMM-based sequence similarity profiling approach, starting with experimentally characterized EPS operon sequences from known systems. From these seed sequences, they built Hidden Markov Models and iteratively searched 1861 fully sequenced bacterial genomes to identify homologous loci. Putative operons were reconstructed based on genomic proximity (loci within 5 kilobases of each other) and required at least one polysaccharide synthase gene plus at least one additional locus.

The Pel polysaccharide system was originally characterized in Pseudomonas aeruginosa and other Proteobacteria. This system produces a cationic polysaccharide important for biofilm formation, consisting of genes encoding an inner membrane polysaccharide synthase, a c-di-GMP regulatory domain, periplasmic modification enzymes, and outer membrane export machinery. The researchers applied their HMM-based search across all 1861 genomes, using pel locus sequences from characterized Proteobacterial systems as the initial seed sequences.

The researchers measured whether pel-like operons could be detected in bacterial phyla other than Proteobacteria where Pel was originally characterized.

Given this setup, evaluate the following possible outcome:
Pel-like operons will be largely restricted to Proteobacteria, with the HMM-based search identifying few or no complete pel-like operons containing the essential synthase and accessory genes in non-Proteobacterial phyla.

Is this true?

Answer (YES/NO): NO